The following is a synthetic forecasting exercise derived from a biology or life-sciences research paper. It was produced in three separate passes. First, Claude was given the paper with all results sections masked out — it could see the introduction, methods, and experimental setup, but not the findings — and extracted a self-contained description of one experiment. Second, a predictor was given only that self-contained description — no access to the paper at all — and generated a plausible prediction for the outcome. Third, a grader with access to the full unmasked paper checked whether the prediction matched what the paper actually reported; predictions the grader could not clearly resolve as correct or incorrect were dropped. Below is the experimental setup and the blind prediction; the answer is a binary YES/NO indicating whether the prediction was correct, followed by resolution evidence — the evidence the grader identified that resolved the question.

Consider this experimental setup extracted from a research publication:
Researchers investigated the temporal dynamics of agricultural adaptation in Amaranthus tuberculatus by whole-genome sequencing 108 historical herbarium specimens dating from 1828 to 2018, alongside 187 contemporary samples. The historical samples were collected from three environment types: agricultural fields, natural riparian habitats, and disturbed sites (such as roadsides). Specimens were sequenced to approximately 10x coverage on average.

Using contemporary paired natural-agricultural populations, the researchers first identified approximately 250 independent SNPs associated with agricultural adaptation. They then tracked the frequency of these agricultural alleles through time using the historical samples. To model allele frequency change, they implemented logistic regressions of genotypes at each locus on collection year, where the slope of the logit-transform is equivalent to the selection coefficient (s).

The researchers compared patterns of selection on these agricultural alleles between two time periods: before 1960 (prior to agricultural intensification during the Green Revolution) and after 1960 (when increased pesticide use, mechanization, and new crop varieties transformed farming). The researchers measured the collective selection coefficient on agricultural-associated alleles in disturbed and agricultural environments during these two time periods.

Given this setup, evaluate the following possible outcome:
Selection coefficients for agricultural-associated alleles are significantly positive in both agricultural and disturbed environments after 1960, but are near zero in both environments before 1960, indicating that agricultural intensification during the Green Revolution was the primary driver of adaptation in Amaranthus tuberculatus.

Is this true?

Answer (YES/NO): YES